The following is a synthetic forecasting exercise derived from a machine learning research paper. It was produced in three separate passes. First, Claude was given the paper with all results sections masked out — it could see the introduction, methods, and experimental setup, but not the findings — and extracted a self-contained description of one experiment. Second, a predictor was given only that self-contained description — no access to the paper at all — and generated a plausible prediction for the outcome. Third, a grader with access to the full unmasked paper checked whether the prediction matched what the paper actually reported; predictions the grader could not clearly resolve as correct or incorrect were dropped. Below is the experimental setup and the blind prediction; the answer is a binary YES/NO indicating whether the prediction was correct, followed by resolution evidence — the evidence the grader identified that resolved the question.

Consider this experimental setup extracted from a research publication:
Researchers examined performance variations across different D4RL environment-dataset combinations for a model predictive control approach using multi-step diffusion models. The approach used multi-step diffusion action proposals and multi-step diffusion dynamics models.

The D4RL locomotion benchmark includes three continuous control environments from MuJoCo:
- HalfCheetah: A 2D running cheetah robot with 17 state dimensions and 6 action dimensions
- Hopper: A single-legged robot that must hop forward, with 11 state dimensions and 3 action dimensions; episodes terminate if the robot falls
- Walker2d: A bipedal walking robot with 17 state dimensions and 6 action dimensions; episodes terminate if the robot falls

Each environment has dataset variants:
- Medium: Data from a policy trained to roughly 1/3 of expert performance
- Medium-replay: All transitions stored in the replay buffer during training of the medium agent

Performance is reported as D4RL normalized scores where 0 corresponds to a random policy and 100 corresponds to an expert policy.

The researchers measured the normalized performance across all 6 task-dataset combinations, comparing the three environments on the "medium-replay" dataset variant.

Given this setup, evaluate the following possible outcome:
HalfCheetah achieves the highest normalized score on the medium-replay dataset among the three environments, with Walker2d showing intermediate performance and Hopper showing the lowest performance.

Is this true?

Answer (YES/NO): NO